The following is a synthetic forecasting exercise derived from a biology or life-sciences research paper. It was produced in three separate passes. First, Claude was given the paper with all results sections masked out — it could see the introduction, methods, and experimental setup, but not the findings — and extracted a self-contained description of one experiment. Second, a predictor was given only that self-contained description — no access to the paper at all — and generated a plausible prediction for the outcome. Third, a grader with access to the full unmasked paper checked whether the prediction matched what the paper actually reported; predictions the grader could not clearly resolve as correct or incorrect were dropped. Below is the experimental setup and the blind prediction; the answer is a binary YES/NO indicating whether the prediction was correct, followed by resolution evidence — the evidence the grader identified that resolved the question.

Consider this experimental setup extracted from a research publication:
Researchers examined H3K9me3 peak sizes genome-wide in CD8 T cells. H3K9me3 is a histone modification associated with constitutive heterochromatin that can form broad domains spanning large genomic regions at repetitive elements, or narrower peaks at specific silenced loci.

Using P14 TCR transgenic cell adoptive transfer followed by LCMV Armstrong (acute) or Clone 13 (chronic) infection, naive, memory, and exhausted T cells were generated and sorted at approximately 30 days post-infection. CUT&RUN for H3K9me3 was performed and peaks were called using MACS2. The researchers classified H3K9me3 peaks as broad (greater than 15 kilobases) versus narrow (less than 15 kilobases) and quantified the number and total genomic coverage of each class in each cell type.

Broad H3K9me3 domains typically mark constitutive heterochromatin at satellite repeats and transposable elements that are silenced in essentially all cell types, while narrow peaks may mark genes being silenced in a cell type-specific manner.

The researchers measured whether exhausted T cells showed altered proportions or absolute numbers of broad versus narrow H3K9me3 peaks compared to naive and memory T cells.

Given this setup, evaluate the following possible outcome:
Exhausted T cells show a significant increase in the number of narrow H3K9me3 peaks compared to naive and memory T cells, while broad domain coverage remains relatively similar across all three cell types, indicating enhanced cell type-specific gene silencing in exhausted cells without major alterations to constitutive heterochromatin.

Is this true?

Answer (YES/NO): NO